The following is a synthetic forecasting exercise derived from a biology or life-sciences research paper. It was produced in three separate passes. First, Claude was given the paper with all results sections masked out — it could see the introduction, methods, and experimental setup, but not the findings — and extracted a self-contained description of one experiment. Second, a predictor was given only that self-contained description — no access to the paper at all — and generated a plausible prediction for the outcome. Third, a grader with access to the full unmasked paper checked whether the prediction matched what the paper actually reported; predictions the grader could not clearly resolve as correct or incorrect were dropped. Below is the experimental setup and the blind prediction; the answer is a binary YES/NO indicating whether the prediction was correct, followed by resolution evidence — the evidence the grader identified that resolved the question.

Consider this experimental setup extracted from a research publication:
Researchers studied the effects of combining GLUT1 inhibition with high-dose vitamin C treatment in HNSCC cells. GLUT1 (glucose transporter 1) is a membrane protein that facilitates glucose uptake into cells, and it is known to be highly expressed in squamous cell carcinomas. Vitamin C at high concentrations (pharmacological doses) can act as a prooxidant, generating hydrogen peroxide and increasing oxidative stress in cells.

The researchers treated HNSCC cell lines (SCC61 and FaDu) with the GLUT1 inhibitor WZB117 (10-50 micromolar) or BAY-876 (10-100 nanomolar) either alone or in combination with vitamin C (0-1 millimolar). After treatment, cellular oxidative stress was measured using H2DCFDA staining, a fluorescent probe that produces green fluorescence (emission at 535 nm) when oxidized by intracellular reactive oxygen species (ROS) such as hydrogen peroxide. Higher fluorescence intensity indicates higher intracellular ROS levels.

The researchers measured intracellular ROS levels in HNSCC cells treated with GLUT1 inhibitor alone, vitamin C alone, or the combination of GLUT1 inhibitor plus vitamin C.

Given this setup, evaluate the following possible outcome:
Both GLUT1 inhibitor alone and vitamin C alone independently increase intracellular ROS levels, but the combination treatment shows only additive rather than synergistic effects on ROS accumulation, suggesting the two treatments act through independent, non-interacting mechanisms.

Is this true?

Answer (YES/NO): NO